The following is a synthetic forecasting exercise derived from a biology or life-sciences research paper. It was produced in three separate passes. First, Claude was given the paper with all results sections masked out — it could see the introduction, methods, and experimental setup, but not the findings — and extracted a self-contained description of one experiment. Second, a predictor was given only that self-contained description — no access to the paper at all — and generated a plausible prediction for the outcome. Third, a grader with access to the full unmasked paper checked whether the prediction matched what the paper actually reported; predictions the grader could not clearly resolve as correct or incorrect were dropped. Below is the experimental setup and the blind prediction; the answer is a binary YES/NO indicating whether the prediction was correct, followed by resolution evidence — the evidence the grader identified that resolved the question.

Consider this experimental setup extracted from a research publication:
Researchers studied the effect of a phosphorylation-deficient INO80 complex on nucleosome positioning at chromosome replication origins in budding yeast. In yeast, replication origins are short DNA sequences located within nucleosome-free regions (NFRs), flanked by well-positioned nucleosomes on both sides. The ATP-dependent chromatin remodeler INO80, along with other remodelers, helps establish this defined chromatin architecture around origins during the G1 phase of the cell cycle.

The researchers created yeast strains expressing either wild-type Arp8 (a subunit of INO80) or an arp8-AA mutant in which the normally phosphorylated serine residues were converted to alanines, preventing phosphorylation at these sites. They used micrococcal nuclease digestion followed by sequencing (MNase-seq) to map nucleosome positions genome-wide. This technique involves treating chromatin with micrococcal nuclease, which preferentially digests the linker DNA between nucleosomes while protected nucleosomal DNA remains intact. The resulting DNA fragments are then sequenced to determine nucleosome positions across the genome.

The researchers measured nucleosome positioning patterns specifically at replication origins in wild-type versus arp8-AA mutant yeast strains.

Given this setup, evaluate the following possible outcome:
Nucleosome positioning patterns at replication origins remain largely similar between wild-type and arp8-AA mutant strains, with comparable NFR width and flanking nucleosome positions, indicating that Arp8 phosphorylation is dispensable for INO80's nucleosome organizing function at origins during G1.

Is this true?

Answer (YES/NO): NO